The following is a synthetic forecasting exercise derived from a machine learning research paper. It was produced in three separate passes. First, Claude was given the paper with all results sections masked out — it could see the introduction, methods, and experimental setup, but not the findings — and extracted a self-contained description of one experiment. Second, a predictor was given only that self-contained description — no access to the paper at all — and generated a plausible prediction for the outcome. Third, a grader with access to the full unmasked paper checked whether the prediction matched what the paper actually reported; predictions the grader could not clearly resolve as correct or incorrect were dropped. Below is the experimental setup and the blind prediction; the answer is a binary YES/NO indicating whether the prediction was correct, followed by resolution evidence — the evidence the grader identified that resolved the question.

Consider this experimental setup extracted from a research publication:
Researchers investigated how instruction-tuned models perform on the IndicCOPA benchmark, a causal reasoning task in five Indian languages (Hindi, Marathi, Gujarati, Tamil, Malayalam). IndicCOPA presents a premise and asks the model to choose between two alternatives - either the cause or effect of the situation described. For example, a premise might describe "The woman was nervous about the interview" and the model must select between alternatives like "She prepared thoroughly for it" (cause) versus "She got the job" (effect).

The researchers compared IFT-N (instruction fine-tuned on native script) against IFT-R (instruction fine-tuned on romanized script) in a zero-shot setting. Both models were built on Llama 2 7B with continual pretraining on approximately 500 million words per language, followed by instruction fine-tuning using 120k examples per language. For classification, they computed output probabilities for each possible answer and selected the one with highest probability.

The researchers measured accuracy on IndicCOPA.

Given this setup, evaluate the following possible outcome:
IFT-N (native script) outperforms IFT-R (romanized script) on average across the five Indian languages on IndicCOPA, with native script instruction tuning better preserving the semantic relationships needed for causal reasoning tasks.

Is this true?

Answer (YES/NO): NO